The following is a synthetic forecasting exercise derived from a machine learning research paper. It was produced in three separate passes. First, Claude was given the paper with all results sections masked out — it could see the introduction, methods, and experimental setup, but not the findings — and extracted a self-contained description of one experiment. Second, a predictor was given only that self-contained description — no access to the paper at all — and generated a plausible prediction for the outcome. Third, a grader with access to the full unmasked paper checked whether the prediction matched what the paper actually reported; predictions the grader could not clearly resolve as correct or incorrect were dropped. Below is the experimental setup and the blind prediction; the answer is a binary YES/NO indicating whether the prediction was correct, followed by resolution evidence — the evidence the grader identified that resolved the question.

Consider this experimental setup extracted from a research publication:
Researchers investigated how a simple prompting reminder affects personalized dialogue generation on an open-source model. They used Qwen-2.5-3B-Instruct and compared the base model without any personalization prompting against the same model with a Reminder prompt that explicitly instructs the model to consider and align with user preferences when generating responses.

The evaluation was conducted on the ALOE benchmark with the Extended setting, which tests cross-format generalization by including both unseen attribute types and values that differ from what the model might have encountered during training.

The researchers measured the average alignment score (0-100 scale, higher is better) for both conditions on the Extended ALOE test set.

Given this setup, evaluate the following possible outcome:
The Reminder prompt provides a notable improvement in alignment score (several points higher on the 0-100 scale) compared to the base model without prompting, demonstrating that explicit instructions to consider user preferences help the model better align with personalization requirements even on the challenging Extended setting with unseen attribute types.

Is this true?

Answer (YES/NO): NO